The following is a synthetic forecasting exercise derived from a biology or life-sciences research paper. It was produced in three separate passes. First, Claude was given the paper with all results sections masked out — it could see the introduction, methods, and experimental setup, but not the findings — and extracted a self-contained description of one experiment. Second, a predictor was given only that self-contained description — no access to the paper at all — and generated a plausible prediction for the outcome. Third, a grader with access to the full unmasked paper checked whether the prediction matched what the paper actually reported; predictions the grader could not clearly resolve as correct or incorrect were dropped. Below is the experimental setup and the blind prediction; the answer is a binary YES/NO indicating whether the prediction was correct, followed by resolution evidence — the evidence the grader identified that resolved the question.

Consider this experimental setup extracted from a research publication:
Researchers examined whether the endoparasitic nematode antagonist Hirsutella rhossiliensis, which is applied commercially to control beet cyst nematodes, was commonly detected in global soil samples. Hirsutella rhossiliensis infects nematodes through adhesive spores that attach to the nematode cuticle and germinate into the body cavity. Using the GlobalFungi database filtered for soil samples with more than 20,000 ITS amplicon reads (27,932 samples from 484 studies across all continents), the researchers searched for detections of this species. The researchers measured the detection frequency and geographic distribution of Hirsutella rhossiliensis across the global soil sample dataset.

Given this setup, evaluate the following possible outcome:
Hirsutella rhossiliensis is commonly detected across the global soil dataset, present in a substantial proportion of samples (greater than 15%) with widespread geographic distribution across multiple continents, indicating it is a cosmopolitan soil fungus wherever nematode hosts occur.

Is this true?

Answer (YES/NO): NO